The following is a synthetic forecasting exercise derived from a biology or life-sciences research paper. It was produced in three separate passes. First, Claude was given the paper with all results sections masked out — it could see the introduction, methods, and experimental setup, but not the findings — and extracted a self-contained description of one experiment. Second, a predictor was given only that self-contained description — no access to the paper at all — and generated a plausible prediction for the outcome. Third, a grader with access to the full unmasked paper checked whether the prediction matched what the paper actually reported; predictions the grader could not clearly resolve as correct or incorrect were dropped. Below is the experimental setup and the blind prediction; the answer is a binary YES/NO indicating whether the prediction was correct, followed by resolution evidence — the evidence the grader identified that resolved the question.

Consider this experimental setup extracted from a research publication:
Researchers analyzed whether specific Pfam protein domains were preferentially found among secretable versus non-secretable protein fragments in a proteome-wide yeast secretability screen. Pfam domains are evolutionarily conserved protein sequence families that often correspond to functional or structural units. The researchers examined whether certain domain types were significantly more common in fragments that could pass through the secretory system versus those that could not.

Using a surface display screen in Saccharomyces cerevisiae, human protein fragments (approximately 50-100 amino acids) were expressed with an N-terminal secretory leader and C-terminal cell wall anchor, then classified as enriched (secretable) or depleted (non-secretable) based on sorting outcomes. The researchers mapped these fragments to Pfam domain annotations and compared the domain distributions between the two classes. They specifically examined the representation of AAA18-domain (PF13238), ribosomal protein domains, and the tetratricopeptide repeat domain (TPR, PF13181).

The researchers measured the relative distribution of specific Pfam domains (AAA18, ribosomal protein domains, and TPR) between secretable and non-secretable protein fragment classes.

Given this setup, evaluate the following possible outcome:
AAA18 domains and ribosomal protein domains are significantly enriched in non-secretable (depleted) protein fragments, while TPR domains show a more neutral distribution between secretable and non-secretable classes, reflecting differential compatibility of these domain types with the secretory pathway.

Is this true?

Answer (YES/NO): NO